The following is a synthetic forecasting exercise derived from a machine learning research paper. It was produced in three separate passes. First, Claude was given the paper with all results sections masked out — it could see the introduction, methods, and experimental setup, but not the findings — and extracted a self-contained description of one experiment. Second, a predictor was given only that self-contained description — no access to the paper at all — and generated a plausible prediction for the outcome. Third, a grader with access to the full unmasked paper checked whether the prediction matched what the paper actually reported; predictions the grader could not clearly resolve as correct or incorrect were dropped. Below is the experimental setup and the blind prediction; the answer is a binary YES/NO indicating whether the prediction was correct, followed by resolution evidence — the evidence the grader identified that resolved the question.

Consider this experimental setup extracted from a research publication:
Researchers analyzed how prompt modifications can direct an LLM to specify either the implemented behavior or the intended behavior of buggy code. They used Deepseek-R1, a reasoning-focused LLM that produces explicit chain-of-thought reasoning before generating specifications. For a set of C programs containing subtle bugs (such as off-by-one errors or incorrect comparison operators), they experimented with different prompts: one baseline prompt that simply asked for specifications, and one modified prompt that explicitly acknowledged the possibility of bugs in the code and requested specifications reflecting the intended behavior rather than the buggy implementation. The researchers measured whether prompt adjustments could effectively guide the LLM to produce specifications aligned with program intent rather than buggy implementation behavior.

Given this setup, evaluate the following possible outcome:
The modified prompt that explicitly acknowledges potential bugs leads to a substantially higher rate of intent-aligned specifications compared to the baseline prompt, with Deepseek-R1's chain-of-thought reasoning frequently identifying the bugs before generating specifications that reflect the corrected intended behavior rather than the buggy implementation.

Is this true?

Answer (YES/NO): YES